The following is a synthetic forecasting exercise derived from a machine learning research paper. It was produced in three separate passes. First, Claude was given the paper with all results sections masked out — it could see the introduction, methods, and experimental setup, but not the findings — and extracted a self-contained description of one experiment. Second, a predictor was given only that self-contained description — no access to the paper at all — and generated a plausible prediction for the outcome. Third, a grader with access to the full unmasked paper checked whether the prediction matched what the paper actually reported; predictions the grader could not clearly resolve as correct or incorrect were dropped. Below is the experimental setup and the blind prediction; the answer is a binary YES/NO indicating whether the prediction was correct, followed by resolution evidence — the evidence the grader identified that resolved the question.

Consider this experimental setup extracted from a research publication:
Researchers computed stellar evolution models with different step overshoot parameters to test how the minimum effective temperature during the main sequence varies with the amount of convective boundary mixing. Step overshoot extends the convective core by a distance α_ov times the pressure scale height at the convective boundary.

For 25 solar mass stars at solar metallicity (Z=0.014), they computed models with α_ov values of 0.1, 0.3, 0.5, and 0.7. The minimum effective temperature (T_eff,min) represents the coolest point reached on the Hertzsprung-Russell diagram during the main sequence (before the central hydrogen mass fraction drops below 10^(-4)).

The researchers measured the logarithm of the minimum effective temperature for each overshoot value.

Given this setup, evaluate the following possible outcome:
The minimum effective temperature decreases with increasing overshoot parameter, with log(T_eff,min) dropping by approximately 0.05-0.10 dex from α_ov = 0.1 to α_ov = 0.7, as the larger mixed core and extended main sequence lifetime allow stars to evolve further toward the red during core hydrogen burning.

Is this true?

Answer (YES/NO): NO